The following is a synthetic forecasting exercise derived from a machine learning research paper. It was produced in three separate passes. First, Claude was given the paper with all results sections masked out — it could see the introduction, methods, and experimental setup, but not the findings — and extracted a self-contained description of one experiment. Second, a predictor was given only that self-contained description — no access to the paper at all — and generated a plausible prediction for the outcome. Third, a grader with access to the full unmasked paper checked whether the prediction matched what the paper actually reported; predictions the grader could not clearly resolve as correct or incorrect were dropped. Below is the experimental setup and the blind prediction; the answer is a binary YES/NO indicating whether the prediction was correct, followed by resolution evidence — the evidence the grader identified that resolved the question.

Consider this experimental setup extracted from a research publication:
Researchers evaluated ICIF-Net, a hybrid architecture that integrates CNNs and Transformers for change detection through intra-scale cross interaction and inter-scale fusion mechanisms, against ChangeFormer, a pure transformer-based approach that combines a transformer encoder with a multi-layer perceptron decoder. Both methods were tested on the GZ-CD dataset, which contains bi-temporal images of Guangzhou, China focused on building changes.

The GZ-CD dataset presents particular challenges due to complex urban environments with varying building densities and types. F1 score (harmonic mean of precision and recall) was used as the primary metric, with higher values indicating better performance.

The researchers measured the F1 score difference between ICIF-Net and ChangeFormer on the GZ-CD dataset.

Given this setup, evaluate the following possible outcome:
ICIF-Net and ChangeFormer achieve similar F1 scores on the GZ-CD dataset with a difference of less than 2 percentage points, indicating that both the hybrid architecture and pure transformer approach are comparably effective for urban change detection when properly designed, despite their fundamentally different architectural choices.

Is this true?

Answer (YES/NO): NO